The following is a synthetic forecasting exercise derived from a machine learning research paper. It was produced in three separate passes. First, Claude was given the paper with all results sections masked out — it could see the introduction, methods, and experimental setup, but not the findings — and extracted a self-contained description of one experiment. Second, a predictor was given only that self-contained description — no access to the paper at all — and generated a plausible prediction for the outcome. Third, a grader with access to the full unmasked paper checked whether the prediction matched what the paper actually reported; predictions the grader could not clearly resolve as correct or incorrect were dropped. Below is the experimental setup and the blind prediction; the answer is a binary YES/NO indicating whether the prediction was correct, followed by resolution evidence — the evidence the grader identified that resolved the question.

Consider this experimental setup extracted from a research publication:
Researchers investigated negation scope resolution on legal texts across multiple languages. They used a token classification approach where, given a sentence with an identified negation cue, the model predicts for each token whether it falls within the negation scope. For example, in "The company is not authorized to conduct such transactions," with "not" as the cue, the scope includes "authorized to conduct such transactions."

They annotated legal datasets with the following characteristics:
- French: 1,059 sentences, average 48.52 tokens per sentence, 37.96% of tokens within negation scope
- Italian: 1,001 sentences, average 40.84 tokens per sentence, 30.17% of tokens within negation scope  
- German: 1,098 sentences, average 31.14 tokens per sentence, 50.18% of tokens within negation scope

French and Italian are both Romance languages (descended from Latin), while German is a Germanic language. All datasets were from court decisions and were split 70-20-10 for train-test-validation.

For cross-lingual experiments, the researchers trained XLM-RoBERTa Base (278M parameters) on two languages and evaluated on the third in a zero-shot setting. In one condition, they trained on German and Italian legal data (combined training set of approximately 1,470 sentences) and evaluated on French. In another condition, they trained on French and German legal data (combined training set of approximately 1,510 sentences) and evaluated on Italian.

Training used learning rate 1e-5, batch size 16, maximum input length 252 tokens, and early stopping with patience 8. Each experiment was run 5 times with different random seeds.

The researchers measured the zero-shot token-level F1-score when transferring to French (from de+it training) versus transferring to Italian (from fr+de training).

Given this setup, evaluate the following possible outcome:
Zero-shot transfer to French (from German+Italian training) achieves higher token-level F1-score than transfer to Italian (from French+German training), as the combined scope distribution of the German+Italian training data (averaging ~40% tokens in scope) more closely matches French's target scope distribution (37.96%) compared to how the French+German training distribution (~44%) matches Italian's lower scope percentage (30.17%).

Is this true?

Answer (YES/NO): YES